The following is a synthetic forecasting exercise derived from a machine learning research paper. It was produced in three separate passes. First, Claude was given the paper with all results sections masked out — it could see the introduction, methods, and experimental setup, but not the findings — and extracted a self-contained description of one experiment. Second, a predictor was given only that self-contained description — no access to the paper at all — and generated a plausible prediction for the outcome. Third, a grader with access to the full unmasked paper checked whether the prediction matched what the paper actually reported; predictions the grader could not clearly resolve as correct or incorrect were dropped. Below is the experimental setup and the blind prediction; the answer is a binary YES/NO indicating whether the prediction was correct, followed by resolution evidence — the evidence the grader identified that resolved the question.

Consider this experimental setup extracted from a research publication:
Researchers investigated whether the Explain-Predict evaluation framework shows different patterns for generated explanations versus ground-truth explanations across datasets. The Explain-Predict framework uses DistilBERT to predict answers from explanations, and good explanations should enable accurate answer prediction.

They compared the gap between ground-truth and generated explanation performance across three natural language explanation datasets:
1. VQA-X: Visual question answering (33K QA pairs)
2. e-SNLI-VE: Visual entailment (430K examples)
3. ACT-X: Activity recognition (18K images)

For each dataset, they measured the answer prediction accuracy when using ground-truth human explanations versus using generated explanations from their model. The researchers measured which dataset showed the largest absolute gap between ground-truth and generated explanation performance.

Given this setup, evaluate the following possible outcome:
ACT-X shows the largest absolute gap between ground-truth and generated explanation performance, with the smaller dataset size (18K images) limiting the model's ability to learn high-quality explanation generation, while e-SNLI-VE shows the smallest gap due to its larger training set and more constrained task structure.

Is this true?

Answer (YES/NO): NO